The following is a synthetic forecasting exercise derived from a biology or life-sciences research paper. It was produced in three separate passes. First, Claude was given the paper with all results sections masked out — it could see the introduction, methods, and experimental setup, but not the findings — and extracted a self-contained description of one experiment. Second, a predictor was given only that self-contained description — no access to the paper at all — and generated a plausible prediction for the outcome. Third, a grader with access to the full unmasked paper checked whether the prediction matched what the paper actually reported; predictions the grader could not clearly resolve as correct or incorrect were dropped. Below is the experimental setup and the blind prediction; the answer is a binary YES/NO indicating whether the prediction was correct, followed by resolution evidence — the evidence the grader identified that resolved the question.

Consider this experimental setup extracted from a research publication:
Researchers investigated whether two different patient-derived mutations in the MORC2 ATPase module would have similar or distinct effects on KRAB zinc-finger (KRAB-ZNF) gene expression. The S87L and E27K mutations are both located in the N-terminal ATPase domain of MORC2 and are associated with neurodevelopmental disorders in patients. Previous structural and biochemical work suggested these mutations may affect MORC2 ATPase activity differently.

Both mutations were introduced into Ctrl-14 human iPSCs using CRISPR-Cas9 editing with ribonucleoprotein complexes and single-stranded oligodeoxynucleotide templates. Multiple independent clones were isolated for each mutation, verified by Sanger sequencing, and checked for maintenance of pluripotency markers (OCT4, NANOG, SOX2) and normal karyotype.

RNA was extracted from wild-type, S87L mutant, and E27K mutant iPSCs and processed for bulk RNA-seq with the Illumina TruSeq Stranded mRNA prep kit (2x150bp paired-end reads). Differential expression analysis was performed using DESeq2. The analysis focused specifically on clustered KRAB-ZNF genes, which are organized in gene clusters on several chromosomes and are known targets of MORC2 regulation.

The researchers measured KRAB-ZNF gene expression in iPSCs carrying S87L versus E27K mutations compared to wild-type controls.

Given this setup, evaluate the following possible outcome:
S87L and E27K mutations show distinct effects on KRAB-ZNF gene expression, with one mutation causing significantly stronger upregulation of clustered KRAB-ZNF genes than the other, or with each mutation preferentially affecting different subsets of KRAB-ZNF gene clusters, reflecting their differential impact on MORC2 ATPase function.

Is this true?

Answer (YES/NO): NO